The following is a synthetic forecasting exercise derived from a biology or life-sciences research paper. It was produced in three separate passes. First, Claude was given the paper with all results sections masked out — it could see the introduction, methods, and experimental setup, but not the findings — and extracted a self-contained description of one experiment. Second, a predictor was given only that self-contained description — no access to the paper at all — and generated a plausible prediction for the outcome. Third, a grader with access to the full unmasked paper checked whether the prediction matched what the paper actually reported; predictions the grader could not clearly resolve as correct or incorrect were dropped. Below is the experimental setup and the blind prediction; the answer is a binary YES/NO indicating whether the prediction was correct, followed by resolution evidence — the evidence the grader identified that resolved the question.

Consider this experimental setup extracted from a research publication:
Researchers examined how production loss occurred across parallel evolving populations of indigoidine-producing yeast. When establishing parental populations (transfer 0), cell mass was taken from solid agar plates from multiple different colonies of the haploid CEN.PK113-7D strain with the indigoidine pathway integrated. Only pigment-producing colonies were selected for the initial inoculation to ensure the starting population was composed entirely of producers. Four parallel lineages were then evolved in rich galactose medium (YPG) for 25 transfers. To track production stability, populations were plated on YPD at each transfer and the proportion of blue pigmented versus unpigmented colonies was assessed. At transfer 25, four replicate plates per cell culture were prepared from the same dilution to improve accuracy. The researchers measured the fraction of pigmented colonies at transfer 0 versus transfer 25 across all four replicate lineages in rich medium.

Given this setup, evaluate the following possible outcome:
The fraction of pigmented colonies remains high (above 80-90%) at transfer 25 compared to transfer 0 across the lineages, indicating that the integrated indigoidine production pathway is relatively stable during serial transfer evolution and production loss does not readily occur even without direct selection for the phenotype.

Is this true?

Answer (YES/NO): NO